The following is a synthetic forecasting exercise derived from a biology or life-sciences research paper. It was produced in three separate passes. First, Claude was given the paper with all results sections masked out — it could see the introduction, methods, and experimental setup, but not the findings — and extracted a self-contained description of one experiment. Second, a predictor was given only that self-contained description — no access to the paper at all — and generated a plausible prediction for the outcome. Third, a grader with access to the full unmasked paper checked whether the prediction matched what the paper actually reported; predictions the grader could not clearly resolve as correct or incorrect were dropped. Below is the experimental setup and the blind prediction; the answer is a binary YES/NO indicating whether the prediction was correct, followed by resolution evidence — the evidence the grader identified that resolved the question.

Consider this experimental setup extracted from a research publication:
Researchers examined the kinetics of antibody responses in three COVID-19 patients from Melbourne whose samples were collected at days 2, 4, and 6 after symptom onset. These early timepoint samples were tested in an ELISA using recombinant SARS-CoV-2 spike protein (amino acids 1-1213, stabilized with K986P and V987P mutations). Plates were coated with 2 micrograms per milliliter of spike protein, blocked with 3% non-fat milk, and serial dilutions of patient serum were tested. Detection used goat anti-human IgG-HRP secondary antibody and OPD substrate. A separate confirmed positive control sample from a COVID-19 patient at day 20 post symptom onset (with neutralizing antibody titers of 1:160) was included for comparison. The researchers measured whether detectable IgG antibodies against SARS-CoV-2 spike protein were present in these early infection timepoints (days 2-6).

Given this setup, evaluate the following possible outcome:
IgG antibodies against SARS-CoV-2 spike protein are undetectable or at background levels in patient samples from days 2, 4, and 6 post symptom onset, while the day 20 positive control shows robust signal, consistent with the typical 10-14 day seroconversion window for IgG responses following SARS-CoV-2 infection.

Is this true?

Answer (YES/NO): NO